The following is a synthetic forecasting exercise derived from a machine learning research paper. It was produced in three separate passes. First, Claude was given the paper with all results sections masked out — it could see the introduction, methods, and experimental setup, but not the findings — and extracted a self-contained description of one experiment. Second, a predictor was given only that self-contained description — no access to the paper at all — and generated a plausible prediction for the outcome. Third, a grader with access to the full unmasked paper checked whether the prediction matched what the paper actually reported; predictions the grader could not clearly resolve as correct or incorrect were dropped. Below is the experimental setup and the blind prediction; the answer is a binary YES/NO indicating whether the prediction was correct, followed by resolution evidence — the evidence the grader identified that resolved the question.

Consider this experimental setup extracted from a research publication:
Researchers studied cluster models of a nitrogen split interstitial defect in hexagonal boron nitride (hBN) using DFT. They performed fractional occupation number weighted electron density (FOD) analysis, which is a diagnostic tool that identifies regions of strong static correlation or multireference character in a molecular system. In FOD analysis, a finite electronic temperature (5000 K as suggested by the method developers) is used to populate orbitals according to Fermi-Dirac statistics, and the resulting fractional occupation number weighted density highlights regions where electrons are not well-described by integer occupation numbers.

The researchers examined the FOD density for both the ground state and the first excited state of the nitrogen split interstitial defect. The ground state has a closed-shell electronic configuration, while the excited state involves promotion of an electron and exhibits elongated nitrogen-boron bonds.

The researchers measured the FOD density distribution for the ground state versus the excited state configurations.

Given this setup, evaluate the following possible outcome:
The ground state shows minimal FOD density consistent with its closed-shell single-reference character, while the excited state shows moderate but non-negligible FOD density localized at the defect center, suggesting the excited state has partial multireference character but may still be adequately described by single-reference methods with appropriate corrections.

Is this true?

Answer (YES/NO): NO